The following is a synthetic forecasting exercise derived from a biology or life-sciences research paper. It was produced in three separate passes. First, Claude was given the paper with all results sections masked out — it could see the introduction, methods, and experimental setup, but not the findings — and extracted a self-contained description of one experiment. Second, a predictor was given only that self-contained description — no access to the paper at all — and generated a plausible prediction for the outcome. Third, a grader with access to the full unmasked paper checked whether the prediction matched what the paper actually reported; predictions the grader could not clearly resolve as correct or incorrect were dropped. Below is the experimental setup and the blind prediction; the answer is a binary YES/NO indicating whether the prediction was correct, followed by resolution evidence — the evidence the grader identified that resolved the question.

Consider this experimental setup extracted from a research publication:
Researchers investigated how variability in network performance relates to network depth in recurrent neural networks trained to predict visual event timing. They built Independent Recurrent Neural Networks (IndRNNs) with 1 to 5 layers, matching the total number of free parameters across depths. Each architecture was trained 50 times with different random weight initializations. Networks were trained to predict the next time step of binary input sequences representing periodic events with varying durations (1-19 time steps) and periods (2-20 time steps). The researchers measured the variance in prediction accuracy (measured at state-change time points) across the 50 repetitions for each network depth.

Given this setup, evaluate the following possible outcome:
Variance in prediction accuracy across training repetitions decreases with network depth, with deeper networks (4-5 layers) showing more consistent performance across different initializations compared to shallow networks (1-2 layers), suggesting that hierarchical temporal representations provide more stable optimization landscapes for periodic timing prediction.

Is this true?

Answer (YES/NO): NO